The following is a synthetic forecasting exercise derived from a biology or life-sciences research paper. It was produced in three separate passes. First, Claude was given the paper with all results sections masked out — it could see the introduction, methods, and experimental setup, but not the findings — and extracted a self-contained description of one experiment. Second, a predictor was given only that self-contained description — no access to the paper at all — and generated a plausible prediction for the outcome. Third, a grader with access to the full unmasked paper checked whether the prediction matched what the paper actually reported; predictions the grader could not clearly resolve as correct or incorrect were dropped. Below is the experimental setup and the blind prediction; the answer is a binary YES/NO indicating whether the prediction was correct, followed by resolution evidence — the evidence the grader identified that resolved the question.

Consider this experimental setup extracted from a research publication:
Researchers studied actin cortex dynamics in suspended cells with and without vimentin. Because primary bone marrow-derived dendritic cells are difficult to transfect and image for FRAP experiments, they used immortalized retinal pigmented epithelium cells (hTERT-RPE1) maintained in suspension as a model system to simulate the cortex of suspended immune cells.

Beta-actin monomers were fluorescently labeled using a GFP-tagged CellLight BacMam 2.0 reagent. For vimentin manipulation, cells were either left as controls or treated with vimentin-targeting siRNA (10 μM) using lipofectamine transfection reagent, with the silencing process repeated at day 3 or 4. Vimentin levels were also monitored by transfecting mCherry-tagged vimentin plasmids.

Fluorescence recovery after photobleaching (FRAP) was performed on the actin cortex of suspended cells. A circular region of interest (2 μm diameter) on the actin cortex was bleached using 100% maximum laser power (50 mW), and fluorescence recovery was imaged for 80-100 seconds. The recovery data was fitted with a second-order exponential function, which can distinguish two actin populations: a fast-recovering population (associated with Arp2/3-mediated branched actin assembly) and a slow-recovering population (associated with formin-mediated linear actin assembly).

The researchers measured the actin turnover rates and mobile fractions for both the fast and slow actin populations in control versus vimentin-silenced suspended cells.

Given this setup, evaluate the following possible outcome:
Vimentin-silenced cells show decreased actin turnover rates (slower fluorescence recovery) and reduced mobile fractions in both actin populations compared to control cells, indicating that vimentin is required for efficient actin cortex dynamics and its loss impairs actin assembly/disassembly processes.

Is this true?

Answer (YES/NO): NO